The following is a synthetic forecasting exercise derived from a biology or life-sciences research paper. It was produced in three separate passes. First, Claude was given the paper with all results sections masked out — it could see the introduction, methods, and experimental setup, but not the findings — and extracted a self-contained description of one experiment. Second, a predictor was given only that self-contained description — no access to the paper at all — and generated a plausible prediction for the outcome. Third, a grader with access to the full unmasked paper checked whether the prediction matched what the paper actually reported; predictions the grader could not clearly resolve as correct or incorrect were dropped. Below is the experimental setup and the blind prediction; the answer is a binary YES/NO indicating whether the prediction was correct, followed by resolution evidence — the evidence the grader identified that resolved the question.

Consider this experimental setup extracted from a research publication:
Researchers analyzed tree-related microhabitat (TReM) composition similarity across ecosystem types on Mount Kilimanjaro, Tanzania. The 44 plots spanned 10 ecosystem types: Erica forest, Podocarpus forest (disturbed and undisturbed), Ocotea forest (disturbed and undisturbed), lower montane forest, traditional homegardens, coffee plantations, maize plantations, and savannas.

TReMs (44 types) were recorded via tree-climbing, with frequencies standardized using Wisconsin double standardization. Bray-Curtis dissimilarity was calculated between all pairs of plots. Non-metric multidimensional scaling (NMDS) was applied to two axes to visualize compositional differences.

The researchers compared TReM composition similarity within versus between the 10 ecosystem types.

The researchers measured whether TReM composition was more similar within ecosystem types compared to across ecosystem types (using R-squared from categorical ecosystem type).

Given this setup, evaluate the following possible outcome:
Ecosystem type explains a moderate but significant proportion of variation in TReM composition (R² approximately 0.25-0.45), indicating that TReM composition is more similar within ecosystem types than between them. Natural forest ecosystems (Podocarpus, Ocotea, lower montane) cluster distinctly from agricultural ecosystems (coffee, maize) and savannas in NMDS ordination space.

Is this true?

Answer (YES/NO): NO